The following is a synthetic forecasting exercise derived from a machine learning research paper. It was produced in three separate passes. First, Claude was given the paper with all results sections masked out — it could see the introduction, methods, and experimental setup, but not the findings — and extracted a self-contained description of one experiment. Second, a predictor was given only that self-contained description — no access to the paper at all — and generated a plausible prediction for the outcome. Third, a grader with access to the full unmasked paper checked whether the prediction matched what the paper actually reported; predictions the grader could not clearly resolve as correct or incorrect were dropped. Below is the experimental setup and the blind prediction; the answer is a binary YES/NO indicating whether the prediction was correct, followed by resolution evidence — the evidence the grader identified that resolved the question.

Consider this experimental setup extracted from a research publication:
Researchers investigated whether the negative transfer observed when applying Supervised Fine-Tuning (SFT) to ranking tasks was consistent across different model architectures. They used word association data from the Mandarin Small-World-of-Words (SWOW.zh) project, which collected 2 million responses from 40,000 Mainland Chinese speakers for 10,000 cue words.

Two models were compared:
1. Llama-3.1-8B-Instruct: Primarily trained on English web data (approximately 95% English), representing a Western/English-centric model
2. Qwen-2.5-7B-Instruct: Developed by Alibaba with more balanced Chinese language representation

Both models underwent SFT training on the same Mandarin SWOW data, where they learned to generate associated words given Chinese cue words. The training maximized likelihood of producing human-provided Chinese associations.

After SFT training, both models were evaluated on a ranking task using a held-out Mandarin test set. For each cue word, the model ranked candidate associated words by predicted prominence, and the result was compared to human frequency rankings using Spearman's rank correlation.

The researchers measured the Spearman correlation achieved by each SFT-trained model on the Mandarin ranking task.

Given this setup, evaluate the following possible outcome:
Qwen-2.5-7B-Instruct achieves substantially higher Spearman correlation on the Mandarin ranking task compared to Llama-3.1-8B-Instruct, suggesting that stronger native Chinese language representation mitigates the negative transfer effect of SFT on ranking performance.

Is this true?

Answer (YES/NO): YES